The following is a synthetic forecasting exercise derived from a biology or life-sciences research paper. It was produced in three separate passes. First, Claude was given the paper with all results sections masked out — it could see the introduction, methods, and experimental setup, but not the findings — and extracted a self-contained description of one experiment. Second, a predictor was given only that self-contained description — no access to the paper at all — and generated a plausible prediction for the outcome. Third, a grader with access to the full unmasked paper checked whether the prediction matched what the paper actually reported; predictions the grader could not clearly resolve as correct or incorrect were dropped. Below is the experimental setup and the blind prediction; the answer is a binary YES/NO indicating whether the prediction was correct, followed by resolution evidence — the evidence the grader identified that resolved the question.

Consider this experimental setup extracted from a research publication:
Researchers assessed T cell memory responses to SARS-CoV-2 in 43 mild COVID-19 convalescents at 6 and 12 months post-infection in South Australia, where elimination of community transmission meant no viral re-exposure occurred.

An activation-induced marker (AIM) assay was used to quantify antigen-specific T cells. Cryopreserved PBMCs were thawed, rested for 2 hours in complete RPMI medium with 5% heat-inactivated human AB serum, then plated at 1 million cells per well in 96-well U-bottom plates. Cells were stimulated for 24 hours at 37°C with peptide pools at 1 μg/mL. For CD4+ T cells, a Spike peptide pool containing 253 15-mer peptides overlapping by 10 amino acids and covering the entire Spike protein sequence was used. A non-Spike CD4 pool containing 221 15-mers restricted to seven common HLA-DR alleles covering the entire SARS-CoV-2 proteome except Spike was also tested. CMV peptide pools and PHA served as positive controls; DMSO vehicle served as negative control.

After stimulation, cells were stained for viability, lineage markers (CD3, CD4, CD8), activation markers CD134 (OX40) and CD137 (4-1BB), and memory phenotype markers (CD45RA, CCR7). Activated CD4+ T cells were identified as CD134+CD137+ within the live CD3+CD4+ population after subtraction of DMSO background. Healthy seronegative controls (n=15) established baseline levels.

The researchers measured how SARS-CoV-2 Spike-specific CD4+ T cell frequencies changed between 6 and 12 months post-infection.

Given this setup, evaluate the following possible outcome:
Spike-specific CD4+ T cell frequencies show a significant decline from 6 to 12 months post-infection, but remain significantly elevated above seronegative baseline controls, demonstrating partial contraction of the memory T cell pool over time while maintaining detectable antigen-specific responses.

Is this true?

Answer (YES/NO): NO